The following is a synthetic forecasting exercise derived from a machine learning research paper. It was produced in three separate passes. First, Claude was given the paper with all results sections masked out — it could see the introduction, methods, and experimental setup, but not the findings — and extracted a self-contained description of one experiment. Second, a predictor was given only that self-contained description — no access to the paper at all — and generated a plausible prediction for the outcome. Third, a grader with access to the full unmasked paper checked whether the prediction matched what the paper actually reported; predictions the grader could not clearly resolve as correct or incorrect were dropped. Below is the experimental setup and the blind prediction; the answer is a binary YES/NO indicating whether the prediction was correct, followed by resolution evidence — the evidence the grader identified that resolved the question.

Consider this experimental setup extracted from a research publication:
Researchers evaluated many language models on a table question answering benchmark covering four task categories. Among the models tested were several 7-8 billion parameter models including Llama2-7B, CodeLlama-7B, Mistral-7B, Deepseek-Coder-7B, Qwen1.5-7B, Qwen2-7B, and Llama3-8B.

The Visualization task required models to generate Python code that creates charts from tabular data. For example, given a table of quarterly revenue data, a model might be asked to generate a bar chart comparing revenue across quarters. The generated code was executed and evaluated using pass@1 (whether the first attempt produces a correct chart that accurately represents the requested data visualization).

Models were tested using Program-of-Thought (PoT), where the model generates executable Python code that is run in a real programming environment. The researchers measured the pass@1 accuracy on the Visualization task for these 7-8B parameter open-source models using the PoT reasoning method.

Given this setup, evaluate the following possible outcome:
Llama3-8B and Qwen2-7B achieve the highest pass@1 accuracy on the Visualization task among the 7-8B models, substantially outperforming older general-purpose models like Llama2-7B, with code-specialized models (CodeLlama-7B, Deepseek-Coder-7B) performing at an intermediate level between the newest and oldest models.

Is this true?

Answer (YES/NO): NO